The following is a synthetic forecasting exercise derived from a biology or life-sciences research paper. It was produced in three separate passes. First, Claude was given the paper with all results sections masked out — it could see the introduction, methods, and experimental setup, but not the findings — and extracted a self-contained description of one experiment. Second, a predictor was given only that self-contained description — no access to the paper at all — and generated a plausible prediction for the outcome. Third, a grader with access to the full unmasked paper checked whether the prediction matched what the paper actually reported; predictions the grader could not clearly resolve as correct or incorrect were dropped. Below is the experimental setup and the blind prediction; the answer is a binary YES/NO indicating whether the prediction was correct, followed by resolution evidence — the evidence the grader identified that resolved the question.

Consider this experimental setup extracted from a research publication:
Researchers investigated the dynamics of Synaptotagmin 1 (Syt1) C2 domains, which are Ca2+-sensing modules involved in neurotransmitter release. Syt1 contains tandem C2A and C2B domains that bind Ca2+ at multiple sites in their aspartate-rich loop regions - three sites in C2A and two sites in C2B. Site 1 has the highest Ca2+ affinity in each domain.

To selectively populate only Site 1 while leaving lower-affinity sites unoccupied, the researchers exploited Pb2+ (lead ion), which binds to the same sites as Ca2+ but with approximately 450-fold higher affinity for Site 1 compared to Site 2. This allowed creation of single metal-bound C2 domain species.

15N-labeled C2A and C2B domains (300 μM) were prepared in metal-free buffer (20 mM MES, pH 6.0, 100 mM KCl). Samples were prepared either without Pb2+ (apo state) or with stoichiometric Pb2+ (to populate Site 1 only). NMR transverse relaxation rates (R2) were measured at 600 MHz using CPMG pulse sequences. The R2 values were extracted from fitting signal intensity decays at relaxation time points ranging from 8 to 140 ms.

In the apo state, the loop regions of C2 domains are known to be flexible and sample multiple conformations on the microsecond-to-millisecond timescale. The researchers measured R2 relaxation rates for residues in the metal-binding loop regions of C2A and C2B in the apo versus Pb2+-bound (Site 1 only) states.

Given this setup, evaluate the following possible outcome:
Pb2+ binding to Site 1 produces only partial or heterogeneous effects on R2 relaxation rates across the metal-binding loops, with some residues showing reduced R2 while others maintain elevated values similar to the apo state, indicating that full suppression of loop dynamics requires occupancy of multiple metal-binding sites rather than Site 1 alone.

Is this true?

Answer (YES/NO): NO